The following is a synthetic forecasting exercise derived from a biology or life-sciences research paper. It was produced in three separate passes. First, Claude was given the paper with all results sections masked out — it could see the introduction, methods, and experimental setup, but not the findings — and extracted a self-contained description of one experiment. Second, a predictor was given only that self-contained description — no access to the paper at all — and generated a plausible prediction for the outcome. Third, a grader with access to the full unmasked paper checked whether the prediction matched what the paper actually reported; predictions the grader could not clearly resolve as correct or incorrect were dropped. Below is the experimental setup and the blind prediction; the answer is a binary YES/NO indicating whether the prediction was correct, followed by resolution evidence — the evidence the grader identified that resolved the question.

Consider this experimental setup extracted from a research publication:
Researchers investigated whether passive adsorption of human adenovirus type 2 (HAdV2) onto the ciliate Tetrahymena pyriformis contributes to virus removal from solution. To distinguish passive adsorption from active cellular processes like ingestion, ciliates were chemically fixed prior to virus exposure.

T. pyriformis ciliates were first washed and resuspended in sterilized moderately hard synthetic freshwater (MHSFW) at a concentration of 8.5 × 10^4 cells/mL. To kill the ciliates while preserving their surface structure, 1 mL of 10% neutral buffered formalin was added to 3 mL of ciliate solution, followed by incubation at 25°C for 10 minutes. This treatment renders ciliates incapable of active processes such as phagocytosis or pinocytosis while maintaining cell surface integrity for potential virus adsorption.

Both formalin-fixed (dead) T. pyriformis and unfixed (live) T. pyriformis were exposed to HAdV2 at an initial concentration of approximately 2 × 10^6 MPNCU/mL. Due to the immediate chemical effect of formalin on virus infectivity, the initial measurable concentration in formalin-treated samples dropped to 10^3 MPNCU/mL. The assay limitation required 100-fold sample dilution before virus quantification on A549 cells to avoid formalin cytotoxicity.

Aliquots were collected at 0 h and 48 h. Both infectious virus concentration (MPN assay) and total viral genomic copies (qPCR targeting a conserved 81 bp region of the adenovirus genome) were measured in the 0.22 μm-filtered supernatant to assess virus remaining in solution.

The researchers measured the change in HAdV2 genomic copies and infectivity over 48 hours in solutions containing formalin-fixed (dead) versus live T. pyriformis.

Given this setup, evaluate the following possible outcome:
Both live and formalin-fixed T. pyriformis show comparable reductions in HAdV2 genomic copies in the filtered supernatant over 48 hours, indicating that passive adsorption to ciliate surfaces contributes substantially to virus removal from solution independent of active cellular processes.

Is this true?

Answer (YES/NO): NO